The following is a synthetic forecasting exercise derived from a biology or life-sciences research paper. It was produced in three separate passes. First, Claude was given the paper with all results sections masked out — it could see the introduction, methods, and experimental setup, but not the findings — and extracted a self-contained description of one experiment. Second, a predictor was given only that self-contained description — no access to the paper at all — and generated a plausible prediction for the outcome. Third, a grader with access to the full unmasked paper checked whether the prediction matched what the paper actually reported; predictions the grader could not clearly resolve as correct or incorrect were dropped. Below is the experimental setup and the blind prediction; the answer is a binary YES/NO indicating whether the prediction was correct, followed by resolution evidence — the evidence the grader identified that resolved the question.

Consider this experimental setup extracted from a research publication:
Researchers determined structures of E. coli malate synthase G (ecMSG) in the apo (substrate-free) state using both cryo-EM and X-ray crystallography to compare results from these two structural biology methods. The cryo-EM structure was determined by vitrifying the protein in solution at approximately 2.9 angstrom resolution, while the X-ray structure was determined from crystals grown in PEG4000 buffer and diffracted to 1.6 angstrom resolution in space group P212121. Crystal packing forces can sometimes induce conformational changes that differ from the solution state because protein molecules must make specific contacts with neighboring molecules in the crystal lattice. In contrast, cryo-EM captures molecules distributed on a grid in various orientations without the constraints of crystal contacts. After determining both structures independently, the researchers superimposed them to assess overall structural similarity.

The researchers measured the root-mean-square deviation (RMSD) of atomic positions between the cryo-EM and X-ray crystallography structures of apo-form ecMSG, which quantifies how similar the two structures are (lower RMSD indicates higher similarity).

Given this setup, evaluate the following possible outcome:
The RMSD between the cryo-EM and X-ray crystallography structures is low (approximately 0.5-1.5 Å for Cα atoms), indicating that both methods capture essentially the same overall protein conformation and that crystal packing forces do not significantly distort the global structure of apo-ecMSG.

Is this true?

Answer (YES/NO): YES